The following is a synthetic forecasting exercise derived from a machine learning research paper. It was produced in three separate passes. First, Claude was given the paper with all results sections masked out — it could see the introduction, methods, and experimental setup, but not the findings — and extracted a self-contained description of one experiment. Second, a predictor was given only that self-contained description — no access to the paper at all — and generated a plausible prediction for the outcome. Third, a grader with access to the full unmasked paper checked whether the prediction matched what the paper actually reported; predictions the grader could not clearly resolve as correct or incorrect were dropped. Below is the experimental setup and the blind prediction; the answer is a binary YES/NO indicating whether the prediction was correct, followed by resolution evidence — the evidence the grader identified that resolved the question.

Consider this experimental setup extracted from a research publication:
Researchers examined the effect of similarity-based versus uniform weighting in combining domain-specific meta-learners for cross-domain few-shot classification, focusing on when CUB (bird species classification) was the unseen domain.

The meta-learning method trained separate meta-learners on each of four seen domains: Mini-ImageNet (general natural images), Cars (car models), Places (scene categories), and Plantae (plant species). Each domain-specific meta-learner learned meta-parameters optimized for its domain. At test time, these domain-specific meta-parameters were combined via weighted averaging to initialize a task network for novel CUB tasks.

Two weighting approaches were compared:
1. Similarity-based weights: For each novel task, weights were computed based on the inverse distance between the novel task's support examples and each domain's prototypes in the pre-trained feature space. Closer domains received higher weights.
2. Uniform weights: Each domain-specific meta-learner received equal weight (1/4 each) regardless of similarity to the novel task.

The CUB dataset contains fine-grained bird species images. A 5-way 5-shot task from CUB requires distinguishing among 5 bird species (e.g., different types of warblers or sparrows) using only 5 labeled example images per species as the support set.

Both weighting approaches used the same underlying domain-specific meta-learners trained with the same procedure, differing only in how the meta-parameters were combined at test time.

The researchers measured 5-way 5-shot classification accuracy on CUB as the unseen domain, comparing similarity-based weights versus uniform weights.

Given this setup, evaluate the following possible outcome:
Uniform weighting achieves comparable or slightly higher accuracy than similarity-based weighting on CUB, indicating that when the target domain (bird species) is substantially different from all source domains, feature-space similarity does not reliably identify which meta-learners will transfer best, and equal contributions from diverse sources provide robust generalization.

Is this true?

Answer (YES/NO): NO